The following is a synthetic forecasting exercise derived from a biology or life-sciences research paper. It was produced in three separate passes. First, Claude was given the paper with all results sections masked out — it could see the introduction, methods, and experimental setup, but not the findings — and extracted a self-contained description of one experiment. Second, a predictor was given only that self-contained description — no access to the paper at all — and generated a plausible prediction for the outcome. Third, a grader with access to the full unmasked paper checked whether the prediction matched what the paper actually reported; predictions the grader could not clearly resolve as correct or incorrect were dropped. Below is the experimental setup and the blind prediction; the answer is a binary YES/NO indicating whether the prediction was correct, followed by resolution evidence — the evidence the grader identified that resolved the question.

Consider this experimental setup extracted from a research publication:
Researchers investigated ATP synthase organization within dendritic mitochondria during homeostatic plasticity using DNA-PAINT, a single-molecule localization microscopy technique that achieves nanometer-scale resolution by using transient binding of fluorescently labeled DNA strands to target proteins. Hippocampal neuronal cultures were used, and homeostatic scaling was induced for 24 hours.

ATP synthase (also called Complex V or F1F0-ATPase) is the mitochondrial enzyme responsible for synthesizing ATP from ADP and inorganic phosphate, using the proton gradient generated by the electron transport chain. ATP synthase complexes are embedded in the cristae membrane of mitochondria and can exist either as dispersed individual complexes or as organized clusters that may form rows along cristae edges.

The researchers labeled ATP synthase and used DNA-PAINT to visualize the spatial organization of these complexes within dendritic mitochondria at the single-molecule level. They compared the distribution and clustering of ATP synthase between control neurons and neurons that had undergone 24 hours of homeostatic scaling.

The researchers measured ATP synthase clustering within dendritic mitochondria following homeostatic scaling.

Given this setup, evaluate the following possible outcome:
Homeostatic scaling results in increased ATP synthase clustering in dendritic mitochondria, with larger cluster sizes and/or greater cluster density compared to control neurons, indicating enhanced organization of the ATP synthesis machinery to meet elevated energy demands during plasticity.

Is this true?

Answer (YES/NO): YES